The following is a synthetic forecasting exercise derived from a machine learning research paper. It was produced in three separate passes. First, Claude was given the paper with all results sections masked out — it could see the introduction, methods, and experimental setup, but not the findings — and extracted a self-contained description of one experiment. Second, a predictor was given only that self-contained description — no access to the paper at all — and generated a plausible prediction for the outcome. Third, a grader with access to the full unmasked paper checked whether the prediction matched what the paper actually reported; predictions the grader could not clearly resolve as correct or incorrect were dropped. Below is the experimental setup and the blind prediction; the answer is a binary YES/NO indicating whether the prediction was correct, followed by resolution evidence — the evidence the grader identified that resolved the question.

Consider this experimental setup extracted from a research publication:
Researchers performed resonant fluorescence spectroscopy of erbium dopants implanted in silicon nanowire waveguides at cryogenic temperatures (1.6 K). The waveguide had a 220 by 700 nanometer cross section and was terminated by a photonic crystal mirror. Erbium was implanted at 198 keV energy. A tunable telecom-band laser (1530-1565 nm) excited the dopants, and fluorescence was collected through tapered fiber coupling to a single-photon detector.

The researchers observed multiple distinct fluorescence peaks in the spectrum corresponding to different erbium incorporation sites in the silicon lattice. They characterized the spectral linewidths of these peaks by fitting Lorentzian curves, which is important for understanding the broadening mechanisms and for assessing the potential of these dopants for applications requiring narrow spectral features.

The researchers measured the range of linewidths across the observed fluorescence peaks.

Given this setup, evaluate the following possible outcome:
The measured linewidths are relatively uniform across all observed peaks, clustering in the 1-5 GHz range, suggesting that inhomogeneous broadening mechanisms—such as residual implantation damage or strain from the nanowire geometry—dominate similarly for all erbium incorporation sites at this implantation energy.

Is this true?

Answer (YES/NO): YES